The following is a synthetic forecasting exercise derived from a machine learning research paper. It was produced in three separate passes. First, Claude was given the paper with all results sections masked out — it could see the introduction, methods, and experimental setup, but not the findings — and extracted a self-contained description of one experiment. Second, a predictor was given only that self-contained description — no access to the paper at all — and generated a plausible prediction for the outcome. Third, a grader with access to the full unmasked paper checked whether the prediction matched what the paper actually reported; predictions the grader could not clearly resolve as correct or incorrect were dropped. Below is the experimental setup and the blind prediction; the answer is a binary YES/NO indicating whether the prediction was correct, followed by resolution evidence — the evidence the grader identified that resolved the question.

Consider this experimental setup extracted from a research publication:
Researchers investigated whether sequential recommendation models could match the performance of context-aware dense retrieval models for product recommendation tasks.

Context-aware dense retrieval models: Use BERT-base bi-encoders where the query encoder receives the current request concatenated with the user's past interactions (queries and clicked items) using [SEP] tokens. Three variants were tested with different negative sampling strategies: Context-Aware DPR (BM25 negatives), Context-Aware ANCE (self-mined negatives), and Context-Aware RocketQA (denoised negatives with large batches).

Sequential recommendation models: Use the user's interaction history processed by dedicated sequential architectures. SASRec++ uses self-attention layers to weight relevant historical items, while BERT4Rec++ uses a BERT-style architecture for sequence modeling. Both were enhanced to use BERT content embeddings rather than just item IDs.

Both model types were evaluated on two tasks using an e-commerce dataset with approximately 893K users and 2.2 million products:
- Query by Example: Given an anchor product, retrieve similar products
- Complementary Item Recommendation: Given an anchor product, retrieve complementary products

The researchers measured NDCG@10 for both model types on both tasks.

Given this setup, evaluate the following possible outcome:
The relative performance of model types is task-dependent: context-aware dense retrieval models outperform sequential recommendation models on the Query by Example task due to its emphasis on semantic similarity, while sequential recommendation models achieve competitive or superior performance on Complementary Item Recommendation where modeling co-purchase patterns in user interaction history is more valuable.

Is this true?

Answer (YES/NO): NO